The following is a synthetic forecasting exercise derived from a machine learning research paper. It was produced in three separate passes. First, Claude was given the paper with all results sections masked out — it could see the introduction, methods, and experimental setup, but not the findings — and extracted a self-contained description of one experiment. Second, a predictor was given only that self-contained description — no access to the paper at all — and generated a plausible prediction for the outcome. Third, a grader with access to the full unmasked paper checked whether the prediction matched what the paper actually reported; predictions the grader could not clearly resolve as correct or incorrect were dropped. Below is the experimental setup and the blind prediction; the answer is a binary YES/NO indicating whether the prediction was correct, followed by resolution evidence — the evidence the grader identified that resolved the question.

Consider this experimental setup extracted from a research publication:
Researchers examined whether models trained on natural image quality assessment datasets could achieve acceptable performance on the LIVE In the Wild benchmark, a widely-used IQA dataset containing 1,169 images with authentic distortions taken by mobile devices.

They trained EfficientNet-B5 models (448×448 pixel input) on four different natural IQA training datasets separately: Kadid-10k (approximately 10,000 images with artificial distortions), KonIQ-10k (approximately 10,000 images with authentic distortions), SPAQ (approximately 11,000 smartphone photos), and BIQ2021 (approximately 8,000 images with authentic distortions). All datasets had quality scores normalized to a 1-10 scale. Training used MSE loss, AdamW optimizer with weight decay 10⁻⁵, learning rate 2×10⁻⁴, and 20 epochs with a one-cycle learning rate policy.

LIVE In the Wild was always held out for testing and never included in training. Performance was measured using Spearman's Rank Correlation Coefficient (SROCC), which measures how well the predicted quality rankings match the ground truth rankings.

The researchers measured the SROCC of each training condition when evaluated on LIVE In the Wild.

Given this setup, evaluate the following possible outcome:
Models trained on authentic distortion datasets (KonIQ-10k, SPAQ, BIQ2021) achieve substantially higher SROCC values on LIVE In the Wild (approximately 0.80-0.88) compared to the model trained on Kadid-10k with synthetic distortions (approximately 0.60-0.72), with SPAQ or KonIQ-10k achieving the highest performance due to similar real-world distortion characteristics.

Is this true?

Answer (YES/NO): NO